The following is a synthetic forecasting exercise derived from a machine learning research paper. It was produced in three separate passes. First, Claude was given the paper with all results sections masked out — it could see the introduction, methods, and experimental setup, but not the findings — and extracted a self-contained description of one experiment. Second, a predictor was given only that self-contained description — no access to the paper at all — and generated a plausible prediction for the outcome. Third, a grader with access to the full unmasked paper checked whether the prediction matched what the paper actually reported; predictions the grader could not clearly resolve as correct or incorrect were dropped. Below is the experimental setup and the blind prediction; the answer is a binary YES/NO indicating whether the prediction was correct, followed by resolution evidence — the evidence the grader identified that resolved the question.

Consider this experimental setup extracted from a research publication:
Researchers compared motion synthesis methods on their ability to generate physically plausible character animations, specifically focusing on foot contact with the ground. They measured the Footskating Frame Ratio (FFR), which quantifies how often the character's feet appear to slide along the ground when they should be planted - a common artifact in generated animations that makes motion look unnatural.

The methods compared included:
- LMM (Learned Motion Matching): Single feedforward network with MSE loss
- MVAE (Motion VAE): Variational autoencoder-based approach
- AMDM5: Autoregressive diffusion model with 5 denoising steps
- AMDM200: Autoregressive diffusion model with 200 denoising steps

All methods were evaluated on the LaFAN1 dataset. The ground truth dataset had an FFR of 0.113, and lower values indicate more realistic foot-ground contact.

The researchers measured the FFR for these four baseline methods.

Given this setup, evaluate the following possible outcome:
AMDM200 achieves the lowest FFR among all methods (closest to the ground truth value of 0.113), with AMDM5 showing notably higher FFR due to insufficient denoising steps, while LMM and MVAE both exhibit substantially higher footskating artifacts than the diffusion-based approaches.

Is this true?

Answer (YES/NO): NO